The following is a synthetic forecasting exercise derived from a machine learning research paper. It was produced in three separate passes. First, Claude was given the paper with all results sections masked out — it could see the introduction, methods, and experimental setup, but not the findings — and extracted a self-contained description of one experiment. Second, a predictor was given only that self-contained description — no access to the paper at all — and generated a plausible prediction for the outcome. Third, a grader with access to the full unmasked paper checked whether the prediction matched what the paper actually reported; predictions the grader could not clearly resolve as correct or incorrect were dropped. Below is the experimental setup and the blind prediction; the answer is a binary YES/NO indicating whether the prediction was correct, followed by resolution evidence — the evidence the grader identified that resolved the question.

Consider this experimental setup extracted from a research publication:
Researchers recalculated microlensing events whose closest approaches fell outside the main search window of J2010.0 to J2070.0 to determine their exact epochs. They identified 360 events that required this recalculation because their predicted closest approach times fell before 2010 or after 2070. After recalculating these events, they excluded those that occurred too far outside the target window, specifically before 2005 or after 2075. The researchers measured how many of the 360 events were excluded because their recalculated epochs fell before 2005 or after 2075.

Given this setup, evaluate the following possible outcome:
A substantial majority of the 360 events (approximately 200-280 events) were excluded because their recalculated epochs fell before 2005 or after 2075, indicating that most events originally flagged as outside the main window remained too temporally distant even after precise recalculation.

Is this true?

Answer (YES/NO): NO